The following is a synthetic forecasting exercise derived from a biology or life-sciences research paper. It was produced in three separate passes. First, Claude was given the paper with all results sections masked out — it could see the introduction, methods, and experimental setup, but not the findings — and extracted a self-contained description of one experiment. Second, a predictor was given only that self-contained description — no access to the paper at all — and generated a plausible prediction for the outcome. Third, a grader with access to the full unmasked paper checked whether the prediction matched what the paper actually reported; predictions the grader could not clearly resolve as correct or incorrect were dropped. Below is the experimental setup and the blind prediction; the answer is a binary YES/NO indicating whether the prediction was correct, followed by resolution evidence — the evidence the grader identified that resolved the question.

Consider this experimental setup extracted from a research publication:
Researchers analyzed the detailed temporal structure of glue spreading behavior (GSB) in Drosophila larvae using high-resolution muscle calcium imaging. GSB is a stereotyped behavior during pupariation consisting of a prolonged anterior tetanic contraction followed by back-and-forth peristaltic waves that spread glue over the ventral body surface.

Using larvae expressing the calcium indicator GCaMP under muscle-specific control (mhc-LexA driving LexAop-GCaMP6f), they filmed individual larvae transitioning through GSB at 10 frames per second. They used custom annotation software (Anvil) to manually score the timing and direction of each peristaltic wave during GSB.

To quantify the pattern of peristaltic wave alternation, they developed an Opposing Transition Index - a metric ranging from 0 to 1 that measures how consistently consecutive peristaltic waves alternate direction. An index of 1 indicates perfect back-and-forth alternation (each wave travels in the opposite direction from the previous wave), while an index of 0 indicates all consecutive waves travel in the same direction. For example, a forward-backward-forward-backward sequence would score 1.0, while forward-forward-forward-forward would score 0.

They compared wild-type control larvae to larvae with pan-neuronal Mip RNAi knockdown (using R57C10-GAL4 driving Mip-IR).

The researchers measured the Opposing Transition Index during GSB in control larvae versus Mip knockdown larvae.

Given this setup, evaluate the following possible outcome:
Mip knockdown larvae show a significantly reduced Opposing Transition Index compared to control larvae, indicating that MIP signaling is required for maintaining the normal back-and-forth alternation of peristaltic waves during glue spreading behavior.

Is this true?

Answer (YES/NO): YES